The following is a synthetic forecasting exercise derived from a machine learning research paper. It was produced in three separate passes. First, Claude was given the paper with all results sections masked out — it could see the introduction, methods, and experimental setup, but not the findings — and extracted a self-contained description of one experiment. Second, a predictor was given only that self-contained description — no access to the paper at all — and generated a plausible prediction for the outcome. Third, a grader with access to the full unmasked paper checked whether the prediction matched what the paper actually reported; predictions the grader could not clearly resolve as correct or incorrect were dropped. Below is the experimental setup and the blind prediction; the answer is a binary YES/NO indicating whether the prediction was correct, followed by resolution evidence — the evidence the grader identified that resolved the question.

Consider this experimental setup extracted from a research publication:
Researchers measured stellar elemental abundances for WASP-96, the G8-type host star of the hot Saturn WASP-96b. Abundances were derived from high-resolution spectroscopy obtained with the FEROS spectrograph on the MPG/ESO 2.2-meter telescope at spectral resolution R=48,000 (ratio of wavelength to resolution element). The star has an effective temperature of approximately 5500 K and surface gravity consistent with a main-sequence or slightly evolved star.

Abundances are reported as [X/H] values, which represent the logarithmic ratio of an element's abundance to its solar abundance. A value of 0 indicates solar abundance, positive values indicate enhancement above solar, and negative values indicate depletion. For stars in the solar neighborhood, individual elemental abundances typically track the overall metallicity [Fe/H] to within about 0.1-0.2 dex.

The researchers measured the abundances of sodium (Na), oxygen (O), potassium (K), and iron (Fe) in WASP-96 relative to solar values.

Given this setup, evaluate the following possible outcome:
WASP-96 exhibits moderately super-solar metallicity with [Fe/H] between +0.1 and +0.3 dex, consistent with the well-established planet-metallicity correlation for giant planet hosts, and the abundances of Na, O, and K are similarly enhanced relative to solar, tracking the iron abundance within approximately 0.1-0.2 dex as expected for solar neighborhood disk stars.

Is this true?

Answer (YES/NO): YES